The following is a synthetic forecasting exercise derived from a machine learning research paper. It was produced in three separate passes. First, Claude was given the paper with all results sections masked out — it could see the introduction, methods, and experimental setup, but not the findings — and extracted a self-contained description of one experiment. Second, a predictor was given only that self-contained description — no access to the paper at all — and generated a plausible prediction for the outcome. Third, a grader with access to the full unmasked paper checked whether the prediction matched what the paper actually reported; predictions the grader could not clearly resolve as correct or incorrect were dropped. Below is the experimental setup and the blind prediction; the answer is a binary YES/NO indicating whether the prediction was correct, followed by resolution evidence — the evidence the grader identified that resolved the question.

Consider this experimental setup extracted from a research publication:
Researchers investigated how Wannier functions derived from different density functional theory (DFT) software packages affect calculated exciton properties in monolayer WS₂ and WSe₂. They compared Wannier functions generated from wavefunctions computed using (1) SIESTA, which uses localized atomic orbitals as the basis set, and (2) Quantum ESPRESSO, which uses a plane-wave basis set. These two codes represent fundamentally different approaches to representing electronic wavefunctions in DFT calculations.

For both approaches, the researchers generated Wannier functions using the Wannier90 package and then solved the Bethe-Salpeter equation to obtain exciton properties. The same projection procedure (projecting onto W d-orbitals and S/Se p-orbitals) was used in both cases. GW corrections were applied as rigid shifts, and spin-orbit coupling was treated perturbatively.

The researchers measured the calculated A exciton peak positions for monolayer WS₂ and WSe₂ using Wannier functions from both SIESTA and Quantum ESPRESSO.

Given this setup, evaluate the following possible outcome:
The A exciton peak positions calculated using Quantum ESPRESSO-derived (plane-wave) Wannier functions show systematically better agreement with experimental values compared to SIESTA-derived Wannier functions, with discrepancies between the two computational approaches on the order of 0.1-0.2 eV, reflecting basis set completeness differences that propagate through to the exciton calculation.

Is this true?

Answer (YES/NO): NO